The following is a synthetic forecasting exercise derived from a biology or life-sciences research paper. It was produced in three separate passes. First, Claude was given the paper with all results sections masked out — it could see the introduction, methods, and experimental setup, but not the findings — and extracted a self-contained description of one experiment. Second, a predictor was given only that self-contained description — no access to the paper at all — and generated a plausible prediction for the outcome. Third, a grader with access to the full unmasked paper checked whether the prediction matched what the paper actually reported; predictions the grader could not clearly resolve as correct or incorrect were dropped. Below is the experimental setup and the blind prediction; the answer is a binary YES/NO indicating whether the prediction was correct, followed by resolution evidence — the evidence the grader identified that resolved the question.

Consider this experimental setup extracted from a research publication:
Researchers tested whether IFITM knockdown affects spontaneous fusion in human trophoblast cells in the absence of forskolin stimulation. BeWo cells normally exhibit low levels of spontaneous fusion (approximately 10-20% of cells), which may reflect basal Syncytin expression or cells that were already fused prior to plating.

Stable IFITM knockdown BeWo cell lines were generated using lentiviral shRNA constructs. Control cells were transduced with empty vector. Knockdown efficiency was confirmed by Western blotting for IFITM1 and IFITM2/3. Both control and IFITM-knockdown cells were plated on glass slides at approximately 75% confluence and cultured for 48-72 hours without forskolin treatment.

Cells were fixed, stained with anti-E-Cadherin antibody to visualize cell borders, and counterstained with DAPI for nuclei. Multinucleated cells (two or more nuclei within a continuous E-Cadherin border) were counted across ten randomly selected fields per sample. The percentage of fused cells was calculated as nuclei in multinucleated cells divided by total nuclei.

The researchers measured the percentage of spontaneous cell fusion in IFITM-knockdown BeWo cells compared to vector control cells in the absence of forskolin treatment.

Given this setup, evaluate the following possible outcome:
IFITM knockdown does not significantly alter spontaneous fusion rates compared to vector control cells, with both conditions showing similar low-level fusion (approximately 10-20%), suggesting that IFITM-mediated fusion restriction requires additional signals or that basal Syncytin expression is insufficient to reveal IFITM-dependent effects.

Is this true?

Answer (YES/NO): NO